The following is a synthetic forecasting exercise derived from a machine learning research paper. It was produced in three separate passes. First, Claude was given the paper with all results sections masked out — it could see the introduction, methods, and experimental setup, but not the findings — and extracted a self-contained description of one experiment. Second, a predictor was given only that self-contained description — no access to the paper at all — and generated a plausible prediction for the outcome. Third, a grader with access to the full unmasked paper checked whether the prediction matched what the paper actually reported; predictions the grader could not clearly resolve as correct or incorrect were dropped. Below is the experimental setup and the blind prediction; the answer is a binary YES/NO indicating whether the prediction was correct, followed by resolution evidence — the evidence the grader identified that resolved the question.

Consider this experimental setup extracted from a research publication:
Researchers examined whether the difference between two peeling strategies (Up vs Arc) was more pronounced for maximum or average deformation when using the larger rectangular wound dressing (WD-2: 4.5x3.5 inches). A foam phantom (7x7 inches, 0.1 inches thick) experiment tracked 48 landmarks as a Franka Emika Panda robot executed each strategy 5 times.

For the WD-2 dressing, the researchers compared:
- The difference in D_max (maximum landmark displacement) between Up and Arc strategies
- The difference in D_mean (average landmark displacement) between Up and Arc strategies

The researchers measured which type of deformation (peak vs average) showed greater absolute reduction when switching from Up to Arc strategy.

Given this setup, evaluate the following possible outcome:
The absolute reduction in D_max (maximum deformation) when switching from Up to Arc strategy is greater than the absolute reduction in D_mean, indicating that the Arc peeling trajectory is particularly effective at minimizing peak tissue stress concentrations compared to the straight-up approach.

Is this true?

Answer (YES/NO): YES